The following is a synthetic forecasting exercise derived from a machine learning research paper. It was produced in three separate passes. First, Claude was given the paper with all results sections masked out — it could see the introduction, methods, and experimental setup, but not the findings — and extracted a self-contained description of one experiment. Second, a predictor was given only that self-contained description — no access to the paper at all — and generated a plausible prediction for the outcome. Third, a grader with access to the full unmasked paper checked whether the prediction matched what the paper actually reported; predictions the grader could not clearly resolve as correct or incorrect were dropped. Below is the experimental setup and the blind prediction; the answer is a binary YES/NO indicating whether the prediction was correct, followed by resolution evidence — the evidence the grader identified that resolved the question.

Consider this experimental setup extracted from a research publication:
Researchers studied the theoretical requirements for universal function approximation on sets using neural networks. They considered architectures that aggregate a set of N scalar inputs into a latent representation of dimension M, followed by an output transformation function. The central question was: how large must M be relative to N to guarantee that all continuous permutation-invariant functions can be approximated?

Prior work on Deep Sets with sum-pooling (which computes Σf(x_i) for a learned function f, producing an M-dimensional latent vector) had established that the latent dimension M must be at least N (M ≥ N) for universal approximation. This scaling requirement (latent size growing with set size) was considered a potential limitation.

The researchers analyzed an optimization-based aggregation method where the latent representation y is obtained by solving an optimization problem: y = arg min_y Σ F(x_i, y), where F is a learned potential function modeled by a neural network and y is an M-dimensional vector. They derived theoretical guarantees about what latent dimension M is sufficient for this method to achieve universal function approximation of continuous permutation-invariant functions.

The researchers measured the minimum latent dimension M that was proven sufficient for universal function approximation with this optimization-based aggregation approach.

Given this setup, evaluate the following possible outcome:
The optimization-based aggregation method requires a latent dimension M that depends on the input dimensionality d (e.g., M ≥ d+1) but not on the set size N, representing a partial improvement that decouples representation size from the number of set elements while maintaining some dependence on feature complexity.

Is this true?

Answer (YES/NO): NO